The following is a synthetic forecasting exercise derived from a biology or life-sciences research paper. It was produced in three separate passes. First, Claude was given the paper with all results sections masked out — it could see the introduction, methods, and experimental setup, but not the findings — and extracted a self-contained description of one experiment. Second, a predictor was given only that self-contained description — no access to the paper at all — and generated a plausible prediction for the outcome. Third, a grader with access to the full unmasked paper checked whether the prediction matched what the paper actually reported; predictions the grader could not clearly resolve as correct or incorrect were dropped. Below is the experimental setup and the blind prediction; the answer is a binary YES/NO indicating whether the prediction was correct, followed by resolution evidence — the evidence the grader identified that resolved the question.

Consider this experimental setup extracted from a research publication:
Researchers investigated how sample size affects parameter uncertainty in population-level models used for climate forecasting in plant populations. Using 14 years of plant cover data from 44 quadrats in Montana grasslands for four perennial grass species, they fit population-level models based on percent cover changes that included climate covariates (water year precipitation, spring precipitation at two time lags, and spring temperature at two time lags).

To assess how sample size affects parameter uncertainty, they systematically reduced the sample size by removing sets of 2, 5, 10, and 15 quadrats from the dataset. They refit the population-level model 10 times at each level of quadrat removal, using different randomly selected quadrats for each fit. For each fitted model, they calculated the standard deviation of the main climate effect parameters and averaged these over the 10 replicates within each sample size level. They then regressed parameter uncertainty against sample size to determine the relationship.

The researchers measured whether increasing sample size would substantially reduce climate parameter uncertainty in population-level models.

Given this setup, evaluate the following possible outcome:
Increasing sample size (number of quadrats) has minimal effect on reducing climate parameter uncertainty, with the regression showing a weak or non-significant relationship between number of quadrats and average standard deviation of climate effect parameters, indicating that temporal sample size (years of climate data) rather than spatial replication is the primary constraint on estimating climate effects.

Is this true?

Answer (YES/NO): NO